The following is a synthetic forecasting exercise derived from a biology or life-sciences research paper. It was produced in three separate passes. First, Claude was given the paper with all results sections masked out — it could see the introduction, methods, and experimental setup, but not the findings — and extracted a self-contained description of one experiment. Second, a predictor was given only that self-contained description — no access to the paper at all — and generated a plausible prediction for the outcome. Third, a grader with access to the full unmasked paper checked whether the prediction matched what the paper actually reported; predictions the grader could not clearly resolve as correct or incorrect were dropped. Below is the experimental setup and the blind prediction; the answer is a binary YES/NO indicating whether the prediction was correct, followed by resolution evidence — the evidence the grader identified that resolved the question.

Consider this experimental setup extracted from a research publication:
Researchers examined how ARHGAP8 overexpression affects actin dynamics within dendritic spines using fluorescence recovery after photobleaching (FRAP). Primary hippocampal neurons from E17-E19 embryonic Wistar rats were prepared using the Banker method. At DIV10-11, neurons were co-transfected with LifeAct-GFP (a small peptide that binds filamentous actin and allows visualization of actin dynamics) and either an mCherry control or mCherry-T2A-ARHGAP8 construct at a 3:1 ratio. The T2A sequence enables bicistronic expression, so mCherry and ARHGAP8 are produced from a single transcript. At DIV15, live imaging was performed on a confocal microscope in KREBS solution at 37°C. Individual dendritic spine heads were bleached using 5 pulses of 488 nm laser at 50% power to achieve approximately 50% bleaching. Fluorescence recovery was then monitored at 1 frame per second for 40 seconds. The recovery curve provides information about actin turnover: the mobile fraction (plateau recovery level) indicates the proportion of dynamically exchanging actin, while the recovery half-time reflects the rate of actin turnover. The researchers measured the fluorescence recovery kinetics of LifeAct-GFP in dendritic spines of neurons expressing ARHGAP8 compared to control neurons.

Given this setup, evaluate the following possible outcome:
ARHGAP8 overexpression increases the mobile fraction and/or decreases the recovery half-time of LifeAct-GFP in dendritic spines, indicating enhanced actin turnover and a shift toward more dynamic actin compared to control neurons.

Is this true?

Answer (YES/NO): NO